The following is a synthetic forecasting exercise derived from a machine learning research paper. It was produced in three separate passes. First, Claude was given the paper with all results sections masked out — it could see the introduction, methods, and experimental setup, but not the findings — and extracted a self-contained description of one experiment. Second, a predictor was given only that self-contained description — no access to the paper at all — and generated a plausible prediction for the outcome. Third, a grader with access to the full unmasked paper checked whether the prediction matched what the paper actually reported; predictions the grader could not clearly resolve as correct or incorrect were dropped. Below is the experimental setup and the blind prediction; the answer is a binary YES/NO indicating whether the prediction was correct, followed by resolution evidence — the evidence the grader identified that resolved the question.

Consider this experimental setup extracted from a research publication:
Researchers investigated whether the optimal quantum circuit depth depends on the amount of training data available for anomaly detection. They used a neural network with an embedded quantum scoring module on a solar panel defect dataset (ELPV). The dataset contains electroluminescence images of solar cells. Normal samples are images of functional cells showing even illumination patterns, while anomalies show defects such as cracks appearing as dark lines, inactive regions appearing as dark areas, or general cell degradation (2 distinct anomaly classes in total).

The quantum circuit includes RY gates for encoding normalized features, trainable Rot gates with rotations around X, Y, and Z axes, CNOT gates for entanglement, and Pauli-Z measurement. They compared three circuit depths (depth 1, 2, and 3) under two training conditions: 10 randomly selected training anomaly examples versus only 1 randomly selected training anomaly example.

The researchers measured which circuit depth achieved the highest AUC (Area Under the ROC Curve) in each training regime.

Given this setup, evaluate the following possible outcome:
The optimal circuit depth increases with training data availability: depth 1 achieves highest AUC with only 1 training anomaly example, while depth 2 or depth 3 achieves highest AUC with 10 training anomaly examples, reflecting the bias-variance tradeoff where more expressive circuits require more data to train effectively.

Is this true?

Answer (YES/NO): NO